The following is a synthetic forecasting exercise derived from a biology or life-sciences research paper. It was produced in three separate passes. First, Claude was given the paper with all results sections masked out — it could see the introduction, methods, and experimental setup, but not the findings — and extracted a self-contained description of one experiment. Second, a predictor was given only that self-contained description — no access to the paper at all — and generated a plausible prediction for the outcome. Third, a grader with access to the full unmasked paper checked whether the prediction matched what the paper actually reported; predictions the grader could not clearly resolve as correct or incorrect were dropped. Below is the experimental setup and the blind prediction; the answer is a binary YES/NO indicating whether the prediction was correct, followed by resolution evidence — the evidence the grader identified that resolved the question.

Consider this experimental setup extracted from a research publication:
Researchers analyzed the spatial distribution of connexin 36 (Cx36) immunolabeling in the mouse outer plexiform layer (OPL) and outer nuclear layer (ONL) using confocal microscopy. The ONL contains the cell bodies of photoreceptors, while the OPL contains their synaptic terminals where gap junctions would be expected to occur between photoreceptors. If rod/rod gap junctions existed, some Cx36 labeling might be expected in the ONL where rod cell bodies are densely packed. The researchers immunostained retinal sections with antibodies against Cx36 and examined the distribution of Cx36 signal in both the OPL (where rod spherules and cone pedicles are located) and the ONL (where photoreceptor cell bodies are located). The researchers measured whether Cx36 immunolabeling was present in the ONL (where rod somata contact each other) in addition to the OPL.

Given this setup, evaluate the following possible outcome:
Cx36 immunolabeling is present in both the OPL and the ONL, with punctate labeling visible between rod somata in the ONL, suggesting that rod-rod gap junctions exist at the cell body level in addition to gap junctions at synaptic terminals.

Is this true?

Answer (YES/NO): NO